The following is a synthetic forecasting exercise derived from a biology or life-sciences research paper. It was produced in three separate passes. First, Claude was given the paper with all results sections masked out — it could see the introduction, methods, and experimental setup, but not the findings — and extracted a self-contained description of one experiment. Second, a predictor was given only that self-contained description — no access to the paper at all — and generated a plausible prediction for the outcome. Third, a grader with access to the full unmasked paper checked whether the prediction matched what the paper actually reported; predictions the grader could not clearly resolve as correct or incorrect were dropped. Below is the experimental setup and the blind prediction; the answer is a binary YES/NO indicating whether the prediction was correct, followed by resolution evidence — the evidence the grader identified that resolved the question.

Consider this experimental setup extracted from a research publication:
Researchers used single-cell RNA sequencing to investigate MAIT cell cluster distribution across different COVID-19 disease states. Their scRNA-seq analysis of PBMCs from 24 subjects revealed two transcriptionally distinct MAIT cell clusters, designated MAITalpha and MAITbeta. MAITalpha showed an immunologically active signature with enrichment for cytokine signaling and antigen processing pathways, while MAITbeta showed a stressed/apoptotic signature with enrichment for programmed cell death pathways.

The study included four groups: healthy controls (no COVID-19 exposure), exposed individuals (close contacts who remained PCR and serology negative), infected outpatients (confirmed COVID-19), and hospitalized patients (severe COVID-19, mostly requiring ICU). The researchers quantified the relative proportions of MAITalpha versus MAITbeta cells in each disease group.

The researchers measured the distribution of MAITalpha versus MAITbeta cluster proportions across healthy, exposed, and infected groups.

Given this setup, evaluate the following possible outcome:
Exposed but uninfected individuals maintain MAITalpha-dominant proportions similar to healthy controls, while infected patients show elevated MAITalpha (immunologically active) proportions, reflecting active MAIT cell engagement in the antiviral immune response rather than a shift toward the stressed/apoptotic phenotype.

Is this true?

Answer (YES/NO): NO